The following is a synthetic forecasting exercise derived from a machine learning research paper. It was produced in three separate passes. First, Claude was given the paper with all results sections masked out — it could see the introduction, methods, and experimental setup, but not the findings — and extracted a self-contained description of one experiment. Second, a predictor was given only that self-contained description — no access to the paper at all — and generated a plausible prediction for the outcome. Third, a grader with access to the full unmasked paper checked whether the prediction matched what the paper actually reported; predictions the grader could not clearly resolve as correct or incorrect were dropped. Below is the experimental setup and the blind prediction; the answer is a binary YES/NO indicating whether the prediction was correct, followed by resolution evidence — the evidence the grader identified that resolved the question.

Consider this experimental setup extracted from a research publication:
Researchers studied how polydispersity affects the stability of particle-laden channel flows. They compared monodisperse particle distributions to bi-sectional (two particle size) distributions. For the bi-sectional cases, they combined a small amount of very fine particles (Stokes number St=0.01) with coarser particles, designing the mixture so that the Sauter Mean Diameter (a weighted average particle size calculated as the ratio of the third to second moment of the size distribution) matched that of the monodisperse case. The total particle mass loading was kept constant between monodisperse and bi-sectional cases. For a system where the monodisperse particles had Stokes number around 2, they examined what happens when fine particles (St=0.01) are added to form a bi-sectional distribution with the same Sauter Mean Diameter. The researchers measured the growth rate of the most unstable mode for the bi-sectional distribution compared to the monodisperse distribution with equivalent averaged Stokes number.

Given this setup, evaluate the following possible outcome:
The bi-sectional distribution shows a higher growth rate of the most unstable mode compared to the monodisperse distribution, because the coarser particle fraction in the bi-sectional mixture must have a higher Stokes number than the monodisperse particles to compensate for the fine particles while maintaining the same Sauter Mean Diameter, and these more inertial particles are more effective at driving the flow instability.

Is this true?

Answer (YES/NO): NO